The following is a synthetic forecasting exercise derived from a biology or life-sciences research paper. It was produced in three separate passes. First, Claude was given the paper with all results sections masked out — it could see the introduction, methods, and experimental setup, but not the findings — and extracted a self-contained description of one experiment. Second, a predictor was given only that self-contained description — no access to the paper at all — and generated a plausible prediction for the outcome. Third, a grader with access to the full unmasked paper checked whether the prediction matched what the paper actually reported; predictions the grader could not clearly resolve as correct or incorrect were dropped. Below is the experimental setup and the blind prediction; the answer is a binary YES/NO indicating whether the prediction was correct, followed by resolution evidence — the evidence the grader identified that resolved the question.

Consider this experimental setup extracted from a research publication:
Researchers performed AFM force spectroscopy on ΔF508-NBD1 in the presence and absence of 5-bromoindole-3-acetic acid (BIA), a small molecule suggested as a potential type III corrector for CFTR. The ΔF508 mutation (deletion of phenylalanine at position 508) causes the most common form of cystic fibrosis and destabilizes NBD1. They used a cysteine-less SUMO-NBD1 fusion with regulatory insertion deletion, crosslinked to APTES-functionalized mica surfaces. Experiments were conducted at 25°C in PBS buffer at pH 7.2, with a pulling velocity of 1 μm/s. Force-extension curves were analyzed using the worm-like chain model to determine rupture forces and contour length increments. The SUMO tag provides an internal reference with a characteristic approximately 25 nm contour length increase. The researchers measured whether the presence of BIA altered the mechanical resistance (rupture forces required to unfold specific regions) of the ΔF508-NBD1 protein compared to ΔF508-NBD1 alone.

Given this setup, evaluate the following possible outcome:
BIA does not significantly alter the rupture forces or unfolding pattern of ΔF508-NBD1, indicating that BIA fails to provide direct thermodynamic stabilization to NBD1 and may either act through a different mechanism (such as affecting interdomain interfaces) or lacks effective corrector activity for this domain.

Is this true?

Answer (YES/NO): NO